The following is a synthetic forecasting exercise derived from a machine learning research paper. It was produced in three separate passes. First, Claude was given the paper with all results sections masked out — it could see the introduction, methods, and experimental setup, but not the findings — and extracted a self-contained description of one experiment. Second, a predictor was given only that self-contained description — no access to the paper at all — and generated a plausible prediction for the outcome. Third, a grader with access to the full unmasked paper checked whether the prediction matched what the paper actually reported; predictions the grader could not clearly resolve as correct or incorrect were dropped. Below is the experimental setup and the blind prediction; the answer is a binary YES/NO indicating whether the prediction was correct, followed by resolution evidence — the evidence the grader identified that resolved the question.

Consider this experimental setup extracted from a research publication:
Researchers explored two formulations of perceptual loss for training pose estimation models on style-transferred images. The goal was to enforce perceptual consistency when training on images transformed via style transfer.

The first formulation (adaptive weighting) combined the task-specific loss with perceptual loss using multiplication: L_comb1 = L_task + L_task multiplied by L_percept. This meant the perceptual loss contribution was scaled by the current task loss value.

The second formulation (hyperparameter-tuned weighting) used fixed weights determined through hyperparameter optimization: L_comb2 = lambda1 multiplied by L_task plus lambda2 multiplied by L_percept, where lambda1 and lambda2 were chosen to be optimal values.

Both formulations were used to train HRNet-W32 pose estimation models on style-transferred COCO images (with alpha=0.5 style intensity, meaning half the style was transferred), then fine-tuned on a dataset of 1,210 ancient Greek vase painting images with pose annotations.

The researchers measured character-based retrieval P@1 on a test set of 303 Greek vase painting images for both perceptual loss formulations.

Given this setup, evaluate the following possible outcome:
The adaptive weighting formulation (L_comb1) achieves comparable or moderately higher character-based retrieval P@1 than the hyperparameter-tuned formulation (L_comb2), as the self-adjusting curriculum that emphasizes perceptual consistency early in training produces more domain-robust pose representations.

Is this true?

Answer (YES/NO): NO